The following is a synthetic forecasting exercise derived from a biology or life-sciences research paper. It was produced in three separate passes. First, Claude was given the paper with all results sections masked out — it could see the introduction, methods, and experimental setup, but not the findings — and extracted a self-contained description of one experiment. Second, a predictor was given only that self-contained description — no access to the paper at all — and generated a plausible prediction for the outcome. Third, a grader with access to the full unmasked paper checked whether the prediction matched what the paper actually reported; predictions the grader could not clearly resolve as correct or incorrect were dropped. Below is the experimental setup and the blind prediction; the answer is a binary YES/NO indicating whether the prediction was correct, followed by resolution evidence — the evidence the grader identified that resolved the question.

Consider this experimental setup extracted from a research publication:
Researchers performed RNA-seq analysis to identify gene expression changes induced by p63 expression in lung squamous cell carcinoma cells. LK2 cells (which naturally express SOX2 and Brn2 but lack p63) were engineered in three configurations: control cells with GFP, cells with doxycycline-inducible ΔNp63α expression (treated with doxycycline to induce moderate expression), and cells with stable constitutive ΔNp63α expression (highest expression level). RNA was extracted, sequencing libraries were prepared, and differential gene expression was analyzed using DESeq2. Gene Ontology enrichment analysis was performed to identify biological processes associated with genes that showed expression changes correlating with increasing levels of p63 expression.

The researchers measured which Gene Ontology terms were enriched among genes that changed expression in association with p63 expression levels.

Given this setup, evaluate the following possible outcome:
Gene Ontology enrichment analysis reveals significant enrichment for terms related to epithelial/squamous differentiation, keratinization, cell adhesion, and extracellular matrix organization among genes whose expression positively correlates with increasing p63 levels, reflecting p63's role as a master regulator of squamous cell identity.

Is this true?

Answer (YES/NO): YES